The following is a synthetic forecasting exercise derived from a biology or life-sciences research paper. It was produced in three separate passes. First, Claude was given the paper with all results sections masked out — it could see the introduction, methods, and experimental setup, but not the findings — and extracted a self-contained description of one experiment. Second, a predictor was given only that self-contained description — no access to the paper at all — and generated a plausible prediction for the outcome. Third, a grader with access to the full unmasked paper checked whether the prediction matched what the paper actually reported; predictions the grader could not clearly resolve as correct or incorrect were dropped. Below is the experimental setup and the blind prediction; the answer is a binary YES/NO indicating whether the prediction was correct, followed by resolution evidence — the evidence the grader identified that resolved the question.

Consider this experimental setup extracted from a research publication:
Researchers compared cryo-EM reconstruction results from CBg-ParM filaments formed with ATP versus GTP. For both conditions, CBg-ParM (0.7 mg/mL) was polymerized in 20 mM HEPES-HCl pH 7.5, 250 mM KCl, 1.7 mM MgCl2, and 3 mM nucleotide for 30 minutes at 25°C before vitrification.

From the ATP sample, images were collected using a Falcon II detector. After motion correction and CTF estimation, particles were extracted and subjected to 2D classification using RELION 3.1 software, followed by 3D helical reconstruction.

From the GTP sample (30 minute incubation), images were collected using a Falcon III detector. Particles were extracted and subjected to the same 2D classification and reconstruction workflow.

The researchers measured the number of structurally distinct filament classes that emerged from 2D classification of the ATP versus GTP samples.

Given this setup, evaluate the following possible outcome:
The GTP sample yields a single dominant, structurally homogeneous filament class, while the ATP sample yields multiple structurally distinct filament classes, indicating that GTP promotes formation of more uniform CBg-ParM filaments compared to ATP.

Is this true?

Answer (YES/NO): NO